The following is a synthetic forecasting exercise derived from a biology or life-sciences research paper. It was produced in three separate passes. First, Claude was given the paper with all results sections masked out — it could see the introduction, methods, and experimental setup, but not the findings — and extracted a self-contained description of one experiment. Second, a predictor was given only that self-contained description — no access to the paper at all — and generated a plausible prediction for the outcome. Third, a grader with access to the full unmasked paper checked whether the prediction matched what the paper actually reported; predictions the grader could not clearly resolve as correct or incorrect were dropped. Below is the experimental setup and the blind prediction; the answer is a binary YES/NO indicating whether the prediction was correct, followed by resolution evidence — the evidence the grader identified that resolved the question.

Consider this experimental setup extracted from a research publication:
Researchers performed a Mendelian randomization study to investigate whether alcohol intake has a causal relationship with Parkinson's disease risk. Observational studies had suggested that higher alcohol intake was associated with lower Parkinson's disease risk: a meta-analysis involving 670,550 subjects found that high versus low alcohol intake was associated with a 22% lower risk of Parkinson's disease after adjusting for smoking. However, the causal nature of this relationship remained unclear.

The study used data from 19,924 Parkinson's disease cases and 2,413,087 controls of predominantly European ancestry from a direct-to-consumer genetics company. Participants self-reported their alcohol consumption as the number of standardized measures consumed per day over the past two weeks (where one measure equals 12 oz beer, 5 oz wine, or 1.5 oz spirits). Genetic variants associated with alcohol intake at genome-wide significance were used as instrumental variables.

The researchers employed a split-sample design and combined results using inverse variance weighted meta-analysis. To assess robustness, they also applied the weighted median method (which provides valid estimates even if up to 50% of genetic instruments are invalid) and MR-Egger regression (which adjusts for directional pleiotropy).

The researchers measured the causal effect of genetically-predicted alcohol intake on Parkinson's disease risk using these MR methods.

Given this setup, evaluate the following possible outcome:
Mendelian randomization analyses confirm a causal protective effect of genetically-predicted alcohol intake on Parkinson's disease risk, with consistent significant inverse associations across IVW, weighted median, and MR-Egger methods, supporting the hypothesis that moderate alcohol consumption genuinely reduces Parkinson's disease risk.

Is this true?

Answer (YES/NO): NO